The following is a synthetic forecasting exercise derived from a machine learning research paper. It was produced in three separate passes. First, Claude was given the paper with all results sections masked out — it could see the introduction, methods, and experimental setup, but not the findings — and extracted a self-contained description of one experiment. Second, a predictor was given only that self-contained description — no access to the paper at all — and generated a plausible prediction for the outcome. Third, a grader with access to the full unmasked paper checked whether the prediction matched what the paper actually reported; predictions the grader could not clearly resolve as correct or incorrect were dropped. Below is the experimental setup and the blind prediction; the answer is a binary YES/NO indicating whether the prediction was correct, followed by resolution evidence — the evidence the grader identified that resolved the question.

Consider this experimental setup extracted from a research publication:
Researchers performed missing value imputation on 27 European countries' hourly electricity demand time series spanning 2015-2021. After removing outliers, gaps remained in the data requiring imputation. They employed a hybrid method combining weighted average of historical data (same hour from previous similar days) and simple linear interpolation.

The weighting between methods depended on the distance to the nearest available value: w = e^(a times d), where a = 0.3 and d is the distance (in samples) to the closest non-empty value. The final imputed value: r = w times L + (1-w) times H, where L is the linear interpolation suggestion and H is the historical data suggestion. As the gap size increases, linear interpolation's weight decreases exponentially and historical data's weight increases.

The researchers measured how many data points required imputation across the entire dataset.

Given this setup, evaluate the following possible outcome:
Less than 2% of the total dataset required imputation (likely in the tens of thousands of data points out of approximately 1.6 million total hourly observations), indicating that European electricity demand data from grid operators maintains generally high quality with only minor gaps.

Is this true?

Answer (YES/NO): NO